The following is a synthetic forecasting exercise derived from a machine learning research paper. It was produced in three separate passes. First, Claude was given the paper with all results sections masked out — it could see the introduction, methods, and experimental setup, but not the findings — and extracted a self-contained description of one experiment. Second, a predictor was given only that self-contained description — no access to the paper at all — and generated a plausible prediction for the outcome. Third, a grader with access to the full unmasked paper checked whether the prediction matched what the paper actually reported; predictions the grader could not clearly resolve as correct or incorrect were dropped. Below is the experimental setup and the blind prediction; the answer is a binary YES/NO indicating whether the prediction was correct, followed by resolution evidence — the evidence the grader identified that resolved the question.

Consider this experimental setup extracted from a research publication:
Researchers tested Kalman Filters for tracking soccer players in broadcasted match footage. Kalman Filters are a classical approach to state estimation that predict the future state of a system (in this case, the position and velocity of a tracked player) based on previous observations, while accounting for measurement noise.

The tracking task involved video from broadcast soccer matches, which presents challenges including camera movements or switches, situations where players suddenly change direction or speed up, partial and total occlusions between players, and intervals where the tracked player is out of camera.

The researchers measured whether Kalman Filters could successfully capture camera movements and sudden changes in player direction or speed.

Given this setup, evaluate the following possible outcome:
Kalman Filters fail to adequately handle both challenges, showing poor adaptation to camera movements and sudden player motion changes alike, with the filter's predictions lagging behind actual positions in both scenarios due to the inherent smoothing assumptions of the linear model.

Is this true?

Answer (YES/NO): NO